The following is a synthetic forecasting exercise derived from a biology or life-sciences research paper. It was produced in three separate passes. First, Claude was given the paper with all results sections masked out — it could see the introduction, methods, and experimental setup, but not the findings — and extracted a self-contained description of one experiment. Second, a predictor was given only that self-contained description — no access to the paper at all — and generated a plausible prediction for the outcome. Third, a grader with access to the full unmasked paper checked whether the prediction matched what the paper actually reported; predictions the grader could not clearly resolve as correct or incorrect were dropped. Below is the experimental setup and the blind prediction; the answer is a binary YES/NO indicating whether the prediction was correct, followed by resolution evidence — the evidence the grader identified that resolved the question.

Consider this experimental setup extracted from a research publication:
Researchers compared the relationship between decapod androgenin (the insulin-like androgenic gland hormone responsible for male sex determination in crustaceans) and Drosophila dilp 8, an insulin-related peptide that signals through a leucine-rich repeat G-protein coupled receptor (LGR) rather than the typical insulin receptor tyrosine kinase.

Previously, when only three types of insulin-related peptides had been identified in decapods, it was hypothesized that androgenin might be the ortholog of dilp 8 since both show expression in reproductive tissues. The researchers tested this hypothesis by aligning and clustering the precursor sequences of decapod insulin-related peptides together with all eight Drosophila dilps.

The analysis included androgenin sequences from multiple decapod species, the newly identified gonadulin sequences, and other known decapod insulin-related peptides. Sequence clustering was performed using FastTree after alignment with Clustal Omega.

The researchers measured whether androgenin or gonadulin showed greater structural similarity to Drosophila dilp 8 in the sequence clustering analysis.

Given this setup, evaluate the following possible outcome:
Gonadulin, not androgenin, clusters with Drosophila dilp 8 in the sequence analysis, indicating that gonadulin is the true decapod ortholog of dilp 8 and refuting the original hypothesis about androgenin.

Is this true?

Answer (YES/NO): YES